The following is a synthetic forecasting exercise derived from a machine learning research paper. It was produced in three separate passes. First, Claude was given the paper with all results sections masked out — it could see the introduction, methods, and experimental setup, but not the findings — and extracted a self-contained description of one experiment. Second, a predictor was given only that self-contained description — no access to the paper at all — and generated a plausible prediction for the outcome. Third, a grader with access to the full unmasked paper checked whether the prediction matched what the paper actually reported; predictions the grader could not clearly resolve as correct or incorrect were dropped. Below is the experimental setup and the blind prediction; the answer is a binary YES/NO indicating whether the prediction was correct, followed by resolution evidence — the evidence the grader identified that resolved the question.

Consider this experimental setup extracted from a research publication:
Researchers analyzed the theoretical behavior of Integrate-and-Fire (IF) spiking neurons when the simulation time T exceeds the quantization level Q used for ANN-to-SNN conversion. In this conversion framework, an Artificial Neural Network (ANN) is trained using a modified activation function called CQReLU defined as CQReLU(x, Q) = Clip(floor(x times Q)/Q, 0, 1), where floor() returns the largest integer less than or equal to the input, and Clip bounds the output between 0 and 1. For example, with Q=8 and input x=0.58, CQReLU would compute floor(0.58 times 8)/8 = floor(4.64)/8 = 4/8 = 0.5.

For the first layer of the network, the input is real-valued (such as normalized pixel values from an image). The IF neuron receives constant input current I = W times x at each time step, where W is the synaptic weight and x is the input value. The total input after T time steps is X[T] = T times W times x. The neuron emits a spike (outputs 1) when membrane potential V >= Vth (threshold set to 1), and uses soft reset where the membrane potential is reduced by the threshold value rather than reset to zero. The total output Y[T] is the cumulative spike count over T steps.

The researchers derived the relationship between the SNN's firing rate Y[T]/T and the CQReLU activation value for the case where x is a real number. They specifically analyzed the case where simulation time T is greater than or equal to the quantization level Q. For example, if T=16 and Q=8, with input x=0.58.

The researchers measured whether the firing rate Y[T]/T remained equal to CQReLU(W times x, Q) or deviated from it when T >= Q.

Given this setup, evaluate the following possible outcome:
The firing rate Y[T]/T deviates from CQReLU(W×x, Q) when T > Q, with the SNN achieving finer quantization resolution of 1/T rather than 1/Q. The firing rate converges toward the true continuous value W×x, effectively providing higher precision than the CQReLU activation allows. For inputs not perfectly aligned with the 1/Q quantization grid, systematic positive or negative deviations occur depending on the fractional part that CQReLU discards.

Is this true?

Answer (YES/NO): NO